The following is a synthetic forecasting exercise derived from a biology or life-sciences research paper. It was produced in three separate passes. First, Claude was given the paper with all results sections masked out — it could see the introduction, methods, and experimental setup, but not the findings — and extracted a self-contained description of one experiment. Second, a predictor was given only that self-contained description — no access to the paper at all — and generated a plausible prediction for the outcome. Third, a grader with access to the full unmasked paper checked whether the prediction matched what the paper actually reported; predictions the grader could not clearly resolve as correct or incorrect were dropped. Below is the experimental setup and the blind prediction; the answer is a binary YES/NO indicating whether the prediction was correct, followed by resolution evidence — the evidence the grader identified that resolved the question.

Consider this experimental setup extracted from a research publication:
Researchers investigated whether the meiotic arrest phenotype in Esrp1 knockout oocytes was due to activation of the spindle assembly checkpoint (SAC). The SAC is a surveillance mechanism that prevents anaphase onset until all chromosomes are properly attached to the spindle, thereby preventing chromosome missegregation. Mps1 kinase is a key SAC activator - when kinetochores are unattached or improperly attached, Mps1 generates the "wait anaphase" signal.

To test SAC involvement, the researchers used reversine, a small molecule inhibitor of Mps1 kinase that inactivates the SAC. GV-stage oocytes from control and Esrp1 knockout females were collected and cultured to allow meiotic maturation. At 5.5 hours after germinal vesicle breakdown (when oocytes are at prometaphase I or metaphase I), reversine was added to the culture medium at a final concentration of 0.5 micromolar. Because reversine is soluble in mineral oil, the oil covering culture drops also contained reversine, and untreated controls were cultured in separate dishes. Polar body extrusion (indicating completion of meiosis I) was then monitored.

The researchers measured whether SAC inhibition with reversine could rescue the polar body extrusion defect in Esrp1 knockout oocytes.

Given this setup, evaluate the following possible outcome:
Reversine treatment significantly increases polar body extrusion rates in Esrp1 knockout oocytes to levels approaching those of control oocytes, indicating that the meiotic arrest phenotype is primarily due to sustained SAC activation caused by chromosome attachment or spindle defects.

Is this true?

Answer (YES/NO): NO